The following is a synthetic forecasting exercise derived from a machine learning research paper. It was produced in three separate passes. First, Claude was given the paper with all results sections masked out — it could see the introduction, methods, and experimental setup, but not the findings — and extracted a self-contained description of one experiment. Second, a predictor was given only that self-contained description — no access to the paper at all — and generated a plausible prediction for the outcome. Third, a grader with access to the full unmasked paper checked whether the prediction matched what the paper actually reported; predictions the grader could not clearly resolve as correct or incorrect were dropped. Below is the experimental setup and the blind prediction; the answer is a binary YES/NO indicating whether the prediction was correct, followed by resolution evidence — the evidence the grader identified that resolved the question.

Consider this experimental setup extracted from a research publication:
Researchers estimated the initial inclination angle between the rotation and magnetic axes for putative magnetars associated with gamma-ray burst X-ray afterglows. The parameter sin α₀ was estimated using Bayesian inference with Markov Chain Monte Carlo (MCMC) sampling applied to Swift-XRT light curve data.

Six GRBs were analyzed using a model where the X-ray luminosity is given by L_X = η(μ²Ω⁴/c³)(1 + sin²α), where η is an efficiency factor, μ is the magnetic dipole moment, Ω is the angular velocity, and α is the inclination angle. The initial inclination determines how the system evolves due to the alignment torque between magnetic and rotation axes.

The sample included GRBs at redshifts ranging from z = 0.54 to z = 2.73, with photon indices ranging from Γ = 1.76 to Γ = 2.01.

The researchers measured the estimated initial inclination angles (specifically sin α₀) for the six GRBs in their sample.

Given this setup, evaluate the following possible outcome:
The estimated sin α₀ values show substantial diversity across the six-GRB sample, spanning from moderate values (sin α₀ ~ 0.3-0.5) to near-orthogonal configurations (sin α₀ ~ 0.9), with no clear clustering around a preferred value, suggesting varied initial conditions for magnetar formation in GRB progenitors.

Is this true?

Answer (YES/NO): NO